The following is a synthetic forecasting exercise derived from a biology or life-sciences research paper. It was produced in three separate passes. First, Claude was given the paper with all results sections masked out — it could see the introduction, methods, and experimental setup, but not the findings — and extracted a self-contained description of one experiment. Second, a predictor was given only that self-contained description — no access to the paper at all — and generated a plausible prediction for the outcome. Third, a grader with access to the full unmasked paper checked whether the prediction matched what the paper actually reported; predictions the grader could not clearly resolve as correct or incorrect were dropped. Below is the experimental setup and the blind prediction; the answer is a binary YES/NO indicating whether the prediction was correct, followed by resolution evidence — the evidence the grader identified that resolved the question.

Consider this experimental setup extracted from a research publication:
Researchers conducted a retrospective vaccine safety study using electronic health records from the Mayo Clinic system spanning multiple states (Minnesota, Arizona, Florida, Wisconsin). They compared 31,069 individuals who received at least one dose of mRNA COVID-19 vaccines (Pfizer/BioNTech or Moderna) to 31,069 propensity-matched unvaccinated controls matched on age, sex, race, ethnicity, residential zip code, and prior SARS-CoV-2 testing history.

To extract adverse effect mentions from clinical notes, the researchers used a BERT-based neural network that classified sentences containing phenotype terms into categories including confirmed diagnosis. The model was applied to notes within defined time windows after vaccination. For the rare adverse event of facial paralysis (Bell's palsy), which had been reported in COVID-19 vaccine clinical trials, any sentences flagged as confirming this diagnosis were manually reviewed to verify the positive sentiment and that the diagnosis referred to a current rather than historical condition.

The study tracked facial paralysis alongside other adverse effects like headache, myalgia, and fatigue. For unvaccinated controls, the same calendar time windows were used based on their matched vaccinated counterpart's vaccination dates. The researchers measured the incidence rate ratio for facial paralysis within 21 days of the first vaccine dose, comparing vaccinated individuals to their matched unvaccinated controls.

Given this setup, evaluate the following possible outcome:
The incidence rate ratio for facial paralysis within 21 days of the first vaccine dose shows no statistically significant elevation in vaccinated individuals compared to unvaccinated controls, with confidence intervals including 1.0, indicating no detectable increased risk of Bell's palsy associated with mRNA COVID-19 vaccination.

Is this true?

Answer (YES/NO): YES